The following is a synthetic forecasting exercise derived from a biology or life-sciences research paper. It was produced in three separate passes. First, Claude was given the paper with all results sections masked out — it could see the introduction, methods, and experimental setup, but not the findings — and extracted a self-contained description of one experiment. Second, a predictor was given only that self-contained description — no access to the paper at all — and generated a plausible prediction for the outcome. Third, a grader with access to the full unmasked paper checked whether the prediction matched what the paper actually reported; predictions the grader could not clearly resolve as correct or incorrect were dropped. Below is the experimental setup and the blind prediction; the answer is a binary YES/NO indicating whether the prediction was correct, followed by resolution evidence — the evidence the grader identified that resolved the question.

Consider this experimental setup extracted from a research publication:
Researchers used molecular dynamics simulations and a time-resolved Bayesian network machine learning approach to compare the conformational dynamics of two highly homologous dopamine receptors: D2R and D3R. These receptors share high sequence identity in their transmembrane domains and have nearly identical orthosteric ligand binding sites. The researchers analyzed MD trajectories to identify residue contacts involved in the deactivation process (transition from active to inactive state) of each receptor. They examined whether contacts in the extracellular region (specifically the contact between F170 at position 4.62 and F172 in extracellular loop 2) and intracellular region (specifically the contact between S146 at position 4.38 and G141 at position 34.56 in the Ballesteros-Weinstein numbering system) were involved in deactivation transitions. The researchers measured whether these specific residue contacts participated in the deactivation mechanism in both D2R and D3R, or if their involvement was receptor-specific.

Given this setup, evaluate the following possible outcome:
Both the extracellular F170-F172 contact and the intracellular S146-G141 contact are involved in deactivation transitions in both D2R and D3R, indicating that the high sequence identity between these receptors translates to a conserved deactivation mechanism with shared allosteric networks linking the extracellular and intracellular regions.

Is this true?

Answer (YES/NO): NO